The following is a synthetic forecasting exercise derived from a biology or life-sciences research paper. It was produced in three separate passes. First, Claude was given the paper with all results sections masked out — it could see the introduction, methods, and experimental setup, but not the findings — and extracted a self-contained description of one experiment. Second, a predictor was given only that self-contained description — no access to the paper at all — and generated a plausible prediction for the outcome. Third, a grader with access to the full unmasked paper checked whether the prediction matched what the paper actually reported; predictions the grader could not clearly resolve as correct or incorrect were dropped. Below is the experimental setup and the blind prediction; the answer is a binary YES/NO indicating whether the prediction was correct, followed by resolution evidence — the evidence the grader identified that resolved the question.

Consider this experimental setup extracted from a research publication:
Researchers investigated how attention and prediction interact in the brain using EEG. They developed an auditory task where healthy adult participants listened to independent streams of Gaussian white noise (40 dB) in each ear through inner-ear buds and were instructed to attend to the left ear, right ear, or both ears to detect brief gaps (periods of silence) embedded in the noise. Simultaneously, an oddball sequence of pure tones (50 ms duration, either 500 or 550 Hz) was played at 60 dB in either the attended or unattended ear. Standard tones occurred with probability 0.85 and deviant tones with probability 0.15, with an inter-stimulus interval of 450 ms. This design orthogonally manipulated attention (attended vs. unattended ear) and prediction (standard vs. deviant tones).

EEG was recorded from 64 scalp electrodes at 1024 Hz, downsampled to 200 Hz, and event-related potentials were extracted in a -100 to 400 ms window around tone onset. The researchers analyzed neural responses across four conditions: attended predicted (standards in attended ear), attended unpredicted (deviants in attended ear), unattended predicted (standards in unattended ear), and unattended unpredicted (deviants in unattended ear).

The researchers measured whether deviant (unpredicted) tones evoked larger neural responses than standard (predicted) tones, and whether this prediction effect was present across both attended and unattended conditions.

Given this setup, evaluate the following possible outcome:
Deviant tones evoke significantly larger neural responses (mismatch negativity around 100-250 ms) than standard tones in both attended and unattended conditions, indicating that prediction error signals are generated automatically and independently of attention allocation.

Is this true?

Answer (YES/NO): YES